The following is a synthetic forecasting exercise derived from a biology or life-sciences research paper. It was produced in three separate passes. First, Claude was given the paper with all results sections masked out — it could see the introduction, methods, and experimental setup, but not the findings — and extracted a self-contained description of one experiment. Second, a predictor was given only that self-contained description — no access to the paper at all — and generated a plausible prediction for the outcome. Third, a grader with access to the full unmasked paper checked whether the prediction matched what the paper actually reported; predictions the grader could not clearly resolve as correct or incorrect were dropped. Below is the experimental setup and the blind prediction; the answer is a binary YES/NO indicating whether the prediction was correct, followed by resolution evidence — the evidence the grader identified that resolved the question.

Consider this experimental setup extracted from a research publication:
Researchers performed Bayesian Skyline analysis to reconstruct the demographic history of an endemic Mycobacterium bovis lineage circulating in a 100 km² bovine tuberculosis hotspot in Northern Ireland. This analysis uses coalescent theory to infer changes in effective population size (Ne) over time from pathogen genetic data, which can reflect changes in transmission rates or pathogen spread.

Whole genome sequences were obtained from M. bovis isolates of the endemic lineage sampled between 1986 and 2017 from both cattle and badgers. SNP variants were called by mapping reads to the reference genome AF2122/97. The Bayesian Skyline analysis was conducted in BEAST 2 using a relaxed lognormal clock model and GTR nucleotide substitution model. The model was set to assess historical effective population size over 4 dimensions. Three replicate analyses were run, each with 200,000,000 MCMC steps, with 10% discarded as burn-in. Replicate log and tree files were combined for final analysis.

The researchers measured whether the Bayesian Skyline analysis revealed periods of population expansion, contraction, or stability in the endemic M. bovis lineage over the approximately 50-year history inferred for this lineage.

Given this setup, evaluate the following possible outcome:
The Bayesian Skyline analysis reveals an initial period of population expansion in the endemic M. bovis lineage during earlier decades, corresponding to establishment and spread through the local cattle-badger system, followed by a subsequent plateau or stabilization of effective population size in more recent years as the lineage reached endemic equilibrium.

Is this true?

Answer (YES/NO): NO